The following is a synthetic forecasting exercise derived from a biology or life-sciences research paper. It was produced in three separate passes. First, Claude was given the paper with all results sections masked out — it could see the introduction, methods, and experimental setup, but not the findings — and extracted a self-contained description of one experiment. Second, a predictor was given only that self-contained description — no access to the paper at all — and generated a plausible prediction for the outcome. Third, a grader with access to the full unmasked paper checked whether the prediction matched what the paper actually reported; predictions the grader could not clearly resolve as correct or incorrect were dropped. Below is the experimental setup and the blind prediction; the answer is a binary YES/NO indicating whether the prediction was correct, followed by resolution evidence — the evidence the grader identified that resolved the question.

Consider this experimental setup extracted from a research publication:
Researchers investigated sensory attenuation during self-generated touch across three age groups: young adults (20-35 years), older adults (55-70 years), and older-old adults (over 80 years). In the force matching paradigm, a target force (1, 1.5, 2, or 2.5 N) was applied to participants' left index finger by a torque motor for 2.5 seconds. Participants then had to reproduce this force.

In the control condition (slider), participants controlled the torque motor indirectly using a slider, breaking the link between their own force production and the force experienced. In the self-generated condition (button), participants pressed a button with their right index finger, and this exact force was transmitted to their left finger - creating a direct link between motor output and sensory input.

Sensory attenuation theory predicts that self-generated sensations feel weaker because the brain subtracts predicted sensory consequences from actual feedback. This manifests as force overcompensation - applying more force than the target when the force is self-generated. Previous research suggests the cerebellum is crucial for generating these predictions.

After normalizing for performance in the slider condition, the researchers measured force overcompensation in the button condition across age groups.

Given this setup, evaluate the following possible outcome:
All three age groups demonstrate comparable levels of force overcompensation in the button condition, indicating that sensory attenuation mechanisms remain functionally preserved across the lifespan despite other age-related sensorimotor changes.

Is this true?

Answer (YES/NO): NO